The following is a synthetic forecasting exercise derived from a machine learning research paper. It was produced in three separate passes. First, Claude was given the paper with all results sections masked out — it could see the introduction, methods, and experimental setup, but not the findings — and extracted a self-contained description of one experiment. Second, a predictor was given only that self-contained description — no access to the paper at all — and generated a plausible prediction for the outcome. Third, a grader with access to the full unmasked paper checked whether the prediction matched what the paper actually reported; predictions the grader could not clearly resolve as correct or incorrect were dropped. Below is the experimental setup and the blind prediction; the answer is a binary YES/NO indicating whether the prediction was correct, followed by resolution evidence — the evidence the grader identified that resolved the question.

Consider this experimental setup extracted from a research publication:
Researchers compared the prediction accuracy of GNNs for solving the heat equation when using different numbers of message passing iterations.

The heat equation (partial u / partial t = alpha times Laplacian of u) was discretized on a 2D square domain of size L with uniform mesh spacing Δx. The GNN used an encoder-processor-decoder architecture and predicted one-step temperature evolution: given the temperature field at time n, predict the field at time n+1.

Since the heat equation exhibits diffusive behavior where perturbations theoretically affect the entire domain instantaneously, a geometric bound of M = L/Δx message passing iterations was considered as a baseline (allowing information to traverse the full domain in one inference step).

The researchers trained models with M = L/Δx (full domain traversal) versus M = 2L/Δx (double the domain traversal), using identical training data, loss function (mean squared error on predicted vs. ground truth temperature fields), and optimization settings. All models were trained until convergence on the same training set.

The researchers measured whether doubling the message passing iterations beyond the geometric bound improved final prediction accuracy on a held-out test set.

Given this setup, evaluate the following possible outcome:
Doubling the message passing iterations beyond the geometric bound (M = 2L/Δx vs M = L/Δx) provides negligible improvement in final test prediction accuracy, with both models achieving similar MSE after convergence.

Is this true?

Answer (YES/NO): YES